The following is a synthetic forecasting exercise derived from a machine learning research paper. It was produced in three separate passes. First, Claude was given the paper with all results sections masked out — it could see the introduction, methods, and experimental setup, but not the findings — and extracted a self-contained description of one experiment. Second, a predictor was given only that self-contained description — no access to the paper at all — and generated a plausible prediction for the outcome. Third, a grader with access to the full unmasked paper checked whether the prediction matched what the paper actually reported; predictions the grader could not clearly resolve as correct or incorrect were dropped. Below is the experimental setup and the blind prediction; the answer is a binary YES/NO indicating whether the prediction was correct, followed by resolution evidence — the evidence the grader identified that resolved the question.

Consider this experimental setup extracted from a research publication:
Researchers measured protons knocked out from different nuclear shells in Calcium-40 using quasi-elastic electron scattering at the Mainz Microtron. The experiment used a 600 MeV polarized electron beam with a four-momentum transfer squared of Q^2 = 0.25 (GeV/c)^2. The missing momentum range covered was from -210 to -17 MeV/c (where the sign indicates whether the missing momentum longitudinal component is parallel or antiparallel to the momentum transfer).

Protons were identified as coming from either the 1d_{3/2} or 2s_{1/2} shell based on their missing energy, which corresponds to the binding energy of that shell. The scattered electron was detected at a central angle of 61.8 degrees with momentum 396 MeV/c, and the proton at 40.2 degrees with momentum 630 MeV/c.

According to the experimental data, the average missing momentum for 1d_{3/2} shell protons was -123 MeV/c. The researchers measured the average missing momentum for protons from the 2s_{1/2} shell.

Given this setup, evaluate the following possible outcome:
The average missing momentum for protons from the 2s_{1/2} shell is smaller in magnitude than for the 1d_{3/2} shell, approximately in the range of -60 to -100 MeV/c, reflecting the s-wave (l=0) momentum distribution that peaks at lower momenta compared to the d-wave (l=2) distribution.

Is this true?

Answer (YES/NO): YES